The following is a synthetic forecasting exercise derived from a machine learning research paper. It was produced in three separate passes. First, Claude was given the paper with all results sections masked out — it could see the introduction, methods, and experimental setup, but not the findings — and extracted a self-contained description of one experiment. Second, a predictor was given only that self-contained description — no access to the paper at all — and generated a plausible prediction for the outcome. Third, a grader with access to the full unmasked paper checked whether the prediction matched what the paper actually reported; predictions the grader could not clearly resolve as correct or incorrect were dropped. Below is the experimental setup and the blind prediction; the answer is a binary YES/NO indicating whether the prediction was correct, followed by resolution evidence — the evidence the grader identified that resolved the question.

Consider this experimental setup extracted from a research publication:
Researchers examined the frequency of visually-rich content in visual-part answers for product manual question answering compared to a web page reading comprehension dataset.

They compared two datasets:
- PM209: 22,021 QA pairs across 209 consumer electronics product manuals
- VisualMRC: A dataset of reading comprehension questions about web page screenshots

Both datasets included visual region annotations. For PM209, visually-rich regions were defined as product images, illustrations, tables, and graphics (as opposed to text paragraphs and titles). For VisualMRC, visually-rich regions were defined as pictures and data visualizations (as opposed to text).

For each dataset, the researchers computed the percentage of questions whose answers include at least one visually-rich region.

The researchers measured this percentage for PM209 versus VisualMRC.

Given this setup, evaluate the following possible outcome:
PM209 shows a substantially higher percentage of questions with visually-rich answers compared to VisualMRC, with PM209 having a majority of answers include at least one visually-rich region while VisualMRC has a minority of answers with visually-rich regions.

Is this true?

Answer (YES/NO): NO